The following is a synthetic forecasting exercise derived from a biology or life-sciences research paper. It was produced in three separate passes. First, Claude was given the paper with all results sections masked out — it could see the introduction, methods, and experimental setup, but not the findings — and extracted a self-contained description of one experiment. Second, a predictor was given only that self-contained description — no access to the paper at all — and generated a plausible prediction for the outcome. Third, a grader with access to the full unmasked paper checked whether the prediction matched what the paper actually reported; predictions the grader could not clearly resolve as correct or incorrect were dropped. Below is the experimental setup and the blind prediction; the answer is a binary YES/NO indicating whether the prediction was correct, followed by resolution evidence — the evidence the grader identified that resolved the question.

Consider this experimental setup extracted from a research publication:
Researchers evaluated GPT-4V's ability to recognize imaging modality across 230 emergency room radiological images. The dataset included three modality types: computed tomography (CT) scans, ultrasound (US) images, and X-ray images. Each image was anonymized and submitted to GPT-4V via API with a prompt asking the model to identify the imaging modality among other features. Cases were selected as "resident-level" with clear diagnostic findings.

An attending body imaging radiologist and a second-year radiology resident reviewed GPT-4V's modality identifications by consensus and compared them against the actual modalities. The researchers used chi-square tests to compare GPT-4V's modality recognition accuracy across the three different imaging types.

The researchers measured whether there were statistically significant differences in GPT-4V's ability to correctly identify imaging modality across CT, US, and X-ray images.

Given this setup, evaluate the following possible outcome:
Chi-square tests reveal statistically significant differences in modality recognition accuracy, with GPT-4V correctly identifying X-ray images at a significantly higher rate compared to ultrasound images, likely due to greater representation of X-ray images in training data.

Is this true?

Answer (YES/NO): NO